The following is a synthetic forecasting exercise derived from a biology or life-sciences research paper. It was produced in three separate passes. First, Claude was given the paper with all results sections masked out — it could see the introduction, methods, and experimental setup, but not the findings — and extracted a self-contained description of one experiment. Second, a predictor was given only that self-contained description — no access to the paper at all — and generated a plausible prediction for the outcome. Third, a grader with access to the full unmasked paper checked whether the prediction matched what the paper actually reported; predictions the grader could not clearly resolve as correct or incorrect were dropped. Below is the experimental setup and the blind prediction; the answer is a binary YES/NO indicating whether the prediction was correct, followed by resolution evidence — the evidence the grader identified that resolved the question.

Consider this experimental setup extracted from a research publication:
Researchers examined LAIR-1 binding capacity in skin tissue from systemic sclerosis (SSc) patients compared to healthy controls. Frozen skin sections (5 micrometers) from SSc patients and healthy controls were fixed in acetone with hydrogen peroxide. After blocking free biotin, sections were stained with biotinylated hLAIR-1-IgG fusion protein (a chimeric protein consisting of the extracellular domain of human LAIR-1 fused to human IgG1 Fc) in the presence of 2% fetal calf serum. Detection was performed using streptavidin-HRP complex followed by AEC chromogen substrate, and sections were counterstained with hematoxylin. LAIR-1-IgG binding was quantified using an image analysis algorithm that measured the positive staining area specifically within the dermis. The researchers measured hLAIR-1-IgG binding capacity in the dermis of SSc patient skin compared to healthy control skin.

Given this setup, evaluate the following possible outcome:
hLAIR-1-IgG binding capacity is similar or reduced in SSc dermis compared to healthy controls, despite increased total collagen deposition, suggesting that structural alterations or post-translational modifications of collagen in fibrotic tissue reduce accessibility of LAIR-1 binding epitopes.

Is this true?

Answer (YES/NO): NO